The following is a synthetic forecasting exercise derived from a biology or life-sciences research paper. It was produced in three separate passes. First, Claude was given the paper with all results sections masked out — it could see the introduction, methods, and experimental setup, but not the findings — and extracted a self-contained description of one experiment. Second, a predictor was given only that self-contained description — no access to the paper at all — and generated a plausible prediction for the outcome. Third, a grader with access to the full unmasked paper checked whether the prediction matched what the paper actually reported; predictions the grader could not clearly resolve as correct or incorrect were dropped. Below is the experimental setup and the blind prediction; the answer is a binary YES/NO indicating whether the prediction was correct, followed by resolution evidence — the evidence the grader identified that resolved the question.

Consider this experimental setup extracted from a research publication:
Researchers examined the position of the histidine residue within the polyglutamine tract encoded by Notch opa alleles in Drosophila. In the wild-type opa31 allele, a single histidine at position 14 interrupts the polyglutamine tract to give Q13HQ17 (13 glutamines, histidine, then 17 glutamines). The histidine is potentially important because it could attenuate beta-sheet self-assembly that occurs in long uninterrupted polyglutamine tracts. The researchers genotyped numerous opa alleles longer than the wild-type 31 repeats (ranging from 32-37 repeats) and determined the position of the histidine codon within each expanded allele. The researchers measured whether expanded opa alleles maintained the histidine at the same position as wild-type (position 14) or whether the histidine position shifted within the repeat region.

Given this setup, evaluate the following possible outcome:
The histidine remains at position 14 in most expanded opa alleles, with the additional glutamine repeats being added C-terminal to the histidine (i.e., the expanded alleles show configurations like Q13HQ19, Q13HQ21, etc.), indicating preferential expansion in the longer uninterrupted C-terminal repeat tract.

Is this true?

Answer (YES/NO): YES